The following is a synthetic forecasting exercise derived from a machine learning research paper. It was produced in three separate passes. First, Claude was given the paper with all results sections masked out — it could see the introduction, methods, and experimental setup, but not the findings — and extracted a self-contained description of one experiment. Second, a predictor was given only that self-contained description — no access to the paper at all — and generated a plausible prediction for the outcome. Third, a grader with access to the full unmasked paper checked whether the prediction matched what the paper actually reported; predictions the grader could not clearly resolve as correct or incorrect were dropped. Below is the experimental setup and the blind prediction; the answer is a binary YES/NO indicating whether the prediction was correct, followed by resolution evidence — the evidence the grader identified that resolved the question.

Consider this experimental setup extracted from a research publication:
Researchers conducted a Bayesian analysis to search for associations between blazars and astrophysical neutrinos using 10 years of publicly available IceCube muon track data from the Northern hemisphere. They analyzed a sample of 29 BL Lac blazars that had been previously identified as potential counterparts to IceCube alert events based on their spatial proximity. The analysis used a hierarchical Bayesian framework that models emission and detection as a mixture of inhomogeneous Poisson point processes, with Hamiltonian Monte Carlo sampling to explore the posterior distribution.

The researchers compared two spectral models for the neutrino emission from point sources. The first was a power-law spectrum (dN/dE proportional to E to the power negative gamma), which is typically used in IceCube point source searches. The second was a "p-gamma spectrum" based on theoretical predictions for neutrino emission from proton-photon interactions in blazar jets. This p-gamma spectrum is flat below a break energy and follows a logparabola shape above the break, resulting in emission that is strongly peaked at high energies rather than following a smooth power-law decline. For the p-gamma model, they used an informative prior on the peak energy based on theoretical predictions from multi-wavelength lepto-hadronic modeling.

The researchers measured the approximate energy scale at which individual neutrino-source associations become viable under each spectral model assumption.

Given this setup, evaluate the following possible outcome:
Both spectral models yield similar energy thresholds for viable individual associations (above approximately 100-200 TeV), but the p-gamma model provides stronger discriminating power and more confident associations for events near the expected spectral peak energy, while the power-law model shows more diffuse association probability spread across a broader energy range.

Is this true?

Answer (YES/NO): NO